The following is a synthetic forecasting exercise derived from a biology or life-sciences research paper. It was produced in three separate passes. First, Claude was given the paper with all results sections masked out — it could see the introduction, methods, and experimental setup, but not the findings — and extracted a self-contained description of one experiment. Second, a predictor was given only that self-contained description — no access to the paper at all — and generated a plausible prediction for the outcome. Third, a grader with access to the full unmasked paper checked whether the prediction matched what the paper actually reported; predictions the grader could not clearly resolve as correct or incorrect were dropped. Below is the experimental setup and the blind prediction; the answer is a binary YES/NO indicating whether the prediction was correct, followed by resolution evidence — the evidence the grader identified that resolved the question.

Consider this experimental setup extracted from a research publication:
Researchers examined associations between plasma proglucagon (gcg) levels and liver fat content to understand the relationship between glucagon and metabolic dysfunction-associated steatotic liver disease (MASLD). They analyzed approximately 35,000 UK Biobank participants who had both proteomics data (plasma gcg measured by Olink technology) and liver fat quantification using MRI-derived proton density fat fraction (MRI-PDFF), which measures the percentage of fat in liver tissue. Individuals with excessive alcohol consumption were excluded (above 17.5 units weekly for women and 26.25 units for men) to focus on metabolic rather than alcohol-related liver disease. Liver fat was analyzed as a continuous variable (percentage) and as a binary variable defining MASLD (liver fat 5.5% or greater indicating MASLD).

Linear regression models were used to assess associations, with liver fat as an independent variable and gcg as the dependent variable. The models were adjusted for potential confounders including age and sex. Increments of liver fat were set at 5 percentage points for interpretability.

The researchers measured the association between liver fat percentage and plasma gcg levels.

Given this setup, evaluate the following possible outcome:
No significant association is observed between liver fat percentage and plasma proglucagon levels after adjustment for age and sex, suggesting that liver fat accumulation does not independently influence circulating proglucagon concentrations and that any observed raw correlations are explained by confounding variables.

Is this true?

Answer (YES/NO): NO